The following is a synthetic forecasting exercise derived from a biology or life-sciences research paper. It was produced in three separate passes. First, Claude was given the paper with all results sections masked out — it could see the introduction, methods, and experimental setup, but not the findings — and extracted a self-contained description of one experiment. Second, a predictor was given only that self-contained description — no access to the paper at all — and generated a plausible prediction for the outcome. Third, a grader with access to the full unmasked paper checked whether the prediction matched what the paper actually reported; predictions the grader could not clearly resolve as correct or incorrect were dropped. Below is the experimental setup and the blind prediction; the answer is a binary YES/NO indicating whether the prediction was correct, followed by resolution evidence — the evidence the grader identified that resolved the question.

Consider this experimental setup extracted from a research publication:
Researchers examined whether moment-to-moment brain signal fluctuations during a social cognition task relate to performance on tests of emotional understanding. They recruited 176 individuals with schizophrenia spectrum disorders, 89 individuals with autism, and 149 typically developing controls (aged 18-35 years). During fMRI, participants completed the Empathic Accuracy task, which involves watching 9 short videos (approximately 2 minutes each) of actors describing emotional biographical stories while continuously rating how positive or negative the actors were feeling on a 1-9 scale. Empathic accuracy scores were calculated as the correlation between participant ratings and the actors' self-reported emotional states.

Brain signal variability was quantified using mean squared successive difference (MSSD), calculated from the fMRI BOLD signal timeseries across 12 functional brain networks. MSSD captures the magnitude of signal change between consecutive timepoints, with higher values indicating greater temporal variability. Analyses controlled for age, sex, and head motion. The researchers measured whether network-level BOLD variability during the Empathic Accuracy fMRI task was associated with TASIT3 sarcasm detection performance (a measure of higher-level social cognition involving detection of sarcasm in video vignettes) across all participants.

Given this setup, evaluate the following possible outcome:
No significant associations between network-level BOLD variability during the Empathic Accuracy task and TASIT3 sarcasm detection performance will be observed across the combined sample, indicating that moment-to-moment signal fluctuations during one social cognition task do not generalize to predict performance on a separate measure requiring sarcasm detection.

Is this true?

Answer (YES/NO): NO